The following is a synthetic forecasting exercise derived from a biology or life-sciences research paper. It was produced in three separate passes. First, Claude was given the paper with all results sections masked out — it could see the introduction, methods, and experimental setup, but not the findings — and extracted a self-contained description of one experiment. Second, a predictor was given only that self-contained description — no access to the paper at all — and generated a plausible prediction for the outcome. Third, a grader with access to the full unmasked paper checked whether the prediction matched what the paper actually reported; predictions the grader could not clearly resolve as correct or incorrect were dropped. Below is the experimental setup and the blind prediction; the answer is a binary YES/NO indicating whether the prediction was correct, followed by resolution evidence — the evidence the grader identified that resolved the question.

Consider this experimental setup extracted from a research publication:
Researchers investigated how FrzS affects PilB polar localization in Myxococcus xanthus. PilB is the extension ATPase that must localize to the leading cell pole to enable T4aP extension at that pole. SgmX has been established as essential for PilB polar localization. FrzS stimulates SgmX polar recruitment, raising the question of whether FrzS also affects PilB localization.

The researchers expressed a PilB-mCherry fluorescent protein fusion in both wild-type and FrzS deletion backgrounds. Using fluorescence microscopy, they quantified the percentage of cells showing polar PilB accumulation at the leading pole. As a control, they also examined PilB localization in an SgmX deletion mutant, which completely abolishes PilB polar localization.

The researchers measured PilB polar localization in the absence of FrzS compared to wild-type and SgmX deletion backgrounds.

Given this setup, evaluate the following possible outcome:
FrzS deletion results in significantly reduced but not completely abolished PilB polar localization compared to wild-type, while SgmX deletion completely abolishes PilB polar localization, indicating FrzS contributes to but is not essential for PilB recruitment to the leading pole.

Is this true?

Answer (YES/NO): YES